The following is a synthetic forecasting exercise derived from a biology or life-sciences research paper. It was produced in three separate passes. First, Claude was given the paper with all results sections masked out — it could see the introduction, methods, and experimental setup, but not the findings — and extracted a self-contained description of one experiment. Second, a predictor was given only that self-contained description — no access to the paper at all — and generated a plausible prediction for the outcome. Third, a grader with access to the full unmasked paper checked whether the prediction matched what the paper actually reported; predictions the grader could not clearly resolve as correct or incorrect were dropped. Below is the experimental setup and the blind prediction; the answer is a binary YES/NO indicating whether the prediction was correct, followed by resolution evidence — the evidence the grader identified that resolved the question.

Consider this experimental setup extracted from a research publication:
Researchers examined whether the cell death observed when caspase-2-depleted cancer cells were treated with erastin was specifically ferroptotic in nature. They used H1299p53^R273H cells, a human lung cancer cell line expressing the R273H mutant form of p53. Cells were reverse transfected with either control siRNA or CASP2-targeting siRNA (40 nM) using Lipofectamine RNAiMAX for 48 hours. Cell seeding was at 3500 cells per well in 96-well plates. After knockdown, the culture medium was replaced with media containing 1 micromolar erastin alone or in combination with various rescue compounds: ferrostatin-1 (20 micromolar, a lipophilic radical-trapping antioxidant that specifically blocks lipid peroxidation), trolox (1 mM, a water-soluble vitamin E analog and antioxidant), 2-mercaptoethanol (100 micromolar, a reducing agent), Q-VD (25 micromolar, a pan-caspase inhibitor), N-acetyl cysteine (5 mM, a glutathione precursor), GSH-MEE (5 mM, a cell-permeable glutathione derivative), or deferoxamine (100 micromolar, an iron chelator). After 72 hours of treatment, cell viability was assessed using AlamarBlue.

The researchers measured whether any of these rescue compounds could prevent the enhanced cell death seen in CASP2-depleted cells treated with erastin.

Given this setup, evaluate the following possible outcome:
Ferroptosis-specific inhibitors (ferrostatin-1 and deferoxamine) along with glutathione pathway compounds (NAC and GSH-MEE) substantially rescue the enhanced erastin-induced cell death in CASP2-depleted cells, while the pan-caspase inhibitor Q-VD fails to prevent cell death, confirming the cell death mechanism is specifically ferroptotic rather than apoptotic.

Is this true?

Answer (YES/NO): YES